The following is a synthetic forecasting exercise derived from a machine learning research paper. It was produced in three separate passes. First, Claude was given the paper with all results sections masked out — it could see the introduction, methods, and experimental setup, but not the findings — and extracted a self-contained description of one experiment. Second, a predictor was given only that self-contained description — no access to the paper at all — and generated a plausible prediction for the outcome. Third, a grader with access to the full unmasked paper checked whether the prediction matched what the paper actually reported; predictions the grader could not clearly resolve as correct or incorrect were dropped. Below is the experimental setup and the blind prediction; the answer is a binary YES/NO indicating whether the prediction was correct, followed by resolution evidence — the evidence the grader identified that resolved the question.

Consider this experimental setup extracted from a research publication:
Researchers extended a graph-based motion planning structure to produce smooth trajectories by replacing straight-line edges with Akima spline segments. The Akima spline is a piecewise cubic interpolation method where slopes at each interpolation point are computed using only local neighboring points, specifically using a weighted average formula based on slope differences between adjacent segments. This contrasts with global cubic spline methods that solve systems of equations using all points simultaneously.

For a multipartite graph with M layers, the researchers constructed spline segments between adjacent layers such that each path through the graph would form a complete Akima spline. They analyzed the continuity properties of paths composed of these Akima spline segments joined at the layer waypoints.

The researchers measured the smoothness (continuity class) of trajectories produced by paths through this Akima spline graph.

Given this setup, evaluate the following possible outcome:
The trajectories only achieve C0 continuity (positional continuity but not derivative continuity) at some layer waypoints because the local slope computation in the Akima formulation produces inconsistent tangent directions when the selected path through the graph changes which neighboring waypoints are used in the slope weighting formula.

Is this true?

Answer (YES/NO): NO